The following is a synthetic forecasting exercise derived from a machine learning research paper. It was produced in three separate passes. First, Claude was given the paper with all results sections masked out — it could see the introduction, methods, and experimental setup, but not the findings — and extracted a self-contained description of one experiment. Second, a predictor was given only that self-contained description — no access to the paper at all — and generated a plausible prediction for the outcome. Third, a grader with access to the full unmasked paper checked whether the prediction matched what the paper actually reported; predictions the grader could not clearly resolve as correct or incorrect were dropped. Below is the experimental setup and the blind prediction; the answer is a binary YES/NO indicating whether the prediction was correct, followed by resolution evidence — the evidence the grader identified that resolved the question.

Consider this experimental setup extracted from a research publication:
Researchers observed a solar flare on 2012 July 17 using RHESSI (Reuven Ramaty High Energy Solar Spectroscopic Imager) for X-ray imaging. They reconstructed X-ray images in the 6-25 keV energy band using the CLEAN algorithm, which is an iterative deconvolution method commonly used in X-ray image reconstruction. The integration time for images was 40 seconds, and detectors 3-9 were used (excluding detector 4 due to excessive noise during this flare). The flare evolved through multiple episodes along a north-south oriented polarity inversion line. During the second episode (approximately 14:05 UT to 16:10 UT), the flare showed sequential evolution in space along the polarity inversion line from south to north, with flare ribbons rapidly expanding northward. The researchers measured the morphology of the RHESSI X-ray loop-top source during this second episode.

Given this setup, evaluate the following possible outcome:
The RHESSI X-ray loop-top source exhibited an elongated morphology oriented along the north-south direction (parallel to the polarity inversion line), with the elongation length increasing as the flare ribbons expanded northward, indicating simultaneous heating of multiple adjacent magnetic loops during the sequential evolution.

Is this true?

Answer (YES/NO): YES